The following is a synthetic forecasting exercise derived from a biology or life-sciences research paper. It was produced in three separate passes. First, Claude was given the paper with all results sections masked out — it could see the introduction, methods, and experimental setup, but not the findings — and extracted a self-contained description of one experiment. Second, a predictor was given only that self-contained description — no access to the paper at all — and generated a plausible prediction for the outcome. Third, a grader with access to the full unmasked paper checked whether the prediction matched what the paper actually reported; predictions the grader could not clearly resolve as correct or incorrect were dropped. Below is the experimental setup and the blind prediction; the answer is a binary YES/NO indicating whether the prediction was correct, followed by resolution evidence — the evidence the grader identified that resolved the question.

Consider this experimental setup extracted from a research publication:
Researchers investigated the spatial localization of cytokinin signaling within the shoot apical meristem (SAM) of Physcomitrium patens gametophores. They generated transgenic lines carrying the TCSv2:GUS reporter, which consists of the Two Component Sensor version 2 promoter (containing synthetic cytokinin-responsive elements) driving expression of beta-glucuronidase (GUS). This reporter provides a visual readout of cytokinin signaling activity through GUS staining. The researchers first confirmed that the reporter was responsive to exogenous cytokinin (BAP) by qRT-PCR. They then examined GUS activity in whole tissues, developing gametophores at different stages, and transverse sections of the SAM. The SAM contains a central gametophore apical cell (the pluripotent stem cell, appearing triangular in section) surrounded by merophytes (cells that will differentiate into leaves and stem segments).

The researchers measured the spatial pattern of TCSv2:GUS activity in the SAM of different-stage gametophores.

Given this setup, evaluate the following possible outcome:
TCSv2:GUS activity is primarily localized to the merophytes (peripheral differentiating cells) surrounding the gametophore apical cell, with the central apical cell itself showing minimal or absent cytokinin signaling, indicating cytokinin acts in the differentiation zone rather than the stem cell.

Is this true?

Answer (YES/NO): NO